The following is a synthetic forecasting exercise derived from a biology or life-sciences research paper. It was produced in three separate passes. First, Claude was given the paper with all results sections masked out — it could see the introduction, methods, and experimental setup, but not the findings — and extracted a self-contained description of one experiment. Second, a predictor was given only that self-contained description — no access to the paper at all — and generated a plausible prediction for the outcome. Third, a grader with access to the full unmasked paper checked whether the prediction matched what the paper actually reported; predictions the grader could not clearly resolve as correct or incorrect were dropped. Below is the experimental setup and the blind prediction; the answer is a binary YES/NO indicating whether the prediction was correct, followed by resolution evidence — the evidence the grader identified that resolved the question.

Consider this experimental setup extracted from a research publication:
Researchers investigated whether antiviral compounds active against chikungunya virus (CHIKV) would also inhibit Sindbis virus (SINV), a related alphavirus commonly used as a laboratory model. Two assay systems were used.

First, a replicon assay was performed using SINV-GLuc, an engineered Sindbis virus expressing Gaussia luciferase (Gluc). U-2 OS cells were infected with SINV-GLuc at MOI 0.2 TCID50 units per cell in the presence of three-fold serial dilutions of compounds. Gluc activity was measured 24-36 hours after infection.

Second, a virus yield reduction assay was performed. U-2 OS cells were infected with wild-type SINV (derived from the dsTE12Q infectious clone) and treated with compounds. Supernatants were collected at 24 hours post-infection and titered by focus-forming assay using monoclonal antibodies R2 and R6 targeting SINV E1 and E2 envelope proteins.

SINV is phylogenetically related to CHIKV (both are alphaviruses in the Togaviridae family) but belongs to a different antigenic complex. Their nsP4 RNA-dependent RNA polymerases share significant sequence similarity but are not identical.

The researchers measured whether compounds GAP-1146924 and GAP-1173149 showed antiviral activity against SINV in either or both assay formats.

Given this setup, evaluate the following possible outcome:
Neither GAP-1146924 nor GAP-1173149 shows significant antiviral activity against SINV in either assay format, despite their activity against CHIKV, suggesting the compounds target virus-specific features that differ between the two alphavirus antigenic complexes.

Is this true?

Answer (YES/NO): YES